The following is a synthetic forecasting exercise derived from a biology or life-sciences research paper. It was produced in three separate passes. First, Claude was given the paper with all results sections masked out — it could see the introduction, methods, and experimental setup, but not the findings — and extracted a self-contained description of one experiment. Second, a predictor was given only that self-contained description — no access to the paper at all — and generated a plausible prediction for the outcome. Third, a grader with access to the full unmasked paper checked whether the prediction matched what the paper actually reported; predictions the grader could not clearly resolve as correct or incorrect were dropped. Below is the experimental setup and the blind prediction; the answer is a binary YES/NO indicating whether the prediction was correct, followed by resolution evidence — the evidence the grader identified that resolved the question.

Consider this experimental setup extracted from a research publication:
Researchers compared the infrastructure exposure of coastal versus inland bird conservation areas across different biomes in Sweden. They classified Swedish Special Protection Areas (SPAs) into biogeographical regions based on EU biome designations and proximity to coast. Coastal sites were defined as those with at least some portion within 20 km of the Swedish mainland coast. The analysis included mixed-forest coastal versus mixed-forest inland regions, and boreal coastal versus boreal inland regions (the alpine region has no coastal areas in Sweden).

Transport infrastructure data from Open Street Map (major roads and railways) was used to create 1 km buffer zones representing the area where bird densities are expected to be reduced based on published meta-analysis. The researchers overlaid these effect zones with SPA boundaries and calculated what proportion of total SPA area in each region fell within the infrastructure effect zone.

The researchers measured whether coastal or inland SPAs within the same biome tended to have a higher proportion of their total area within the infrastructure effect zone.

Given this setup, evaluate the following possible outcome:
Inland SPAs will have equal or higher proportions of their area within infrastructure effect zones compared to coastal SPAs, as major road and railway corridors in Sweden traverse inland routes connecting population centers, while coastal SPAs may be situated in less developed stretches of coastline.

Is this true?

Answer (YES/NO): NO